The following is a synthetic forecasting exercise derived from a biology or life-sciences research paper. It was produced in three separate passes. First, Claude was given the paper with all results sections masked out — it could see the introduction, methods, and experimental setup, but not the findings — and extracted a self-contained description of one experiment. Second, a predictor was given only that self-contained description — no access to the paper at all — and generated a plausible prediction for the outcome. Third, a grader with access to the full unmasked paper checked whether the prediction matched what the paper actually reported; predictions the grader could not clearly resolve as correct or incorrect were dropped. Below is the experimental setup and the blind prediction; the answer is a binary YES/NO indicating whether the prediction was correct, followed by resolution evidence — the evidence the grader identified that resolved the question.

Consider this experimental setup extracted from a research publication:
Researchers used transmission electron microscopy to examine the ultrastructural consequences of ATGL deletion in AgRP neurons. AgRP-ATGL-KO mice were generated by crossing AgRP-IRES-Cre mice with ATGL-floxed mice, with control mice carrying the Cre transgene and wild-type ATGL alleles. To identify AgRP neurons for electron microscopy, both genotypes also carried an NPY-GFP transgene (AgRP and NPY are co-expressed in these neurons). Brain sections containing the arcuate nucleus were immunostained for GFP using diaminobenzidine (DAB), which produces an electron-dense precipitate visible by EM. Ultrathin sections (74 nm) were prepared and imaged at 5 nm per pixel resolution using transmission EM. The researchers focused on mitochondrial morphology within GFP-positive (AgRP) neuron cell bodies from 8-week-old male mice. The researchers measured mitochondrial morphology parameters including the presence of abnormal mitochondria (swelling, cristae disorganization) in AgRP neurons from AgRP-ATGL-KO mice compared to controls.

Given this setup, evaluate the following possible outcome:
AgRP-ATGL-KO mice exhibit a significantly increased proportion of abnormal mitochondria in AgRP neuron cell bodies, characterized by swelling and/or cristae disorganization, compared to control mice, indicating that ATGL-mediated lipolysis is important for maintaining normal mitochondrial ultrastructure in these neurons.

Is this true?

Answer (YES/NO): NO